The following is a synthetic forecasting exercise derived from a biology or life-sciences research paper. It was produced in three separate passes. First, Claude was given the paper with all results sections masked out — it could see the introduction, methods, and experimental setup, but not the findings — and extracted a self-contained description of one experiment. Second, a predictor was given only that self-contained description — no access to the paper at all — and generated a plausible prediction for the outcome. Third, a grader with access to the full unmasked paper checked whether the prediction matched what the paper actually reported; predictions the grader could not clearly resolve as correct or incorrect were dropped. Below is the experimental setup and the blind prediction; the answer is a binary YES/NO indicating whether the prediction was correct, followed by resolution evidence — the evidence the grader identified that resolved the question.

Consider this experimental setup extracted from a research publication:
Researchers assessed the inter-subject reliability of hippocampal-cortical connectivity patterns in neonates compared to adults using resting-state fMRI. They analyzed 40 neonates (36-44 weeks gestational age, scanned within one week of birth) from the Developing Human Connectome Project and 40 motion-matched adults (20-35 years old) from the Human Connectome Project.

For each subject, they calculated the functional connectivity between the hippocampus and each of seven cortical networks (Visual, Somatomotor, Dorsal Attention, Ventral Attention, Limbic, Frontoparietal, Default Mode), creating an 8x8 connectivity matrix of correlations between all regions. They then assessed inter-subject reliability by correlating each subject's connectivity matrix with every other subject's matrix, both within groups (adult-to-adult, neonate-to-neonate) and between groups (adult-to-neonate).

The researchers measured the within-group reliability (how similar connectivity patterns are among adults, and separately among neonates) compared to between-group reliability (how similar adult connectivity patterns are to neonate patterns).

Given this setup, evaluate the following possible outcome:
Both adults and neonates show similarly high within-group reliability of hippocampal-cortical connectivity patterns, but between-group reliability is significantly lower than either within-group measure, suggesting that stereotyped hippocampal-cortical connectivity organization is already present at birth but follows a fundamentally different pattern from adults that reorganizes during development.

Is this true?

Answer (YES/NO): YES